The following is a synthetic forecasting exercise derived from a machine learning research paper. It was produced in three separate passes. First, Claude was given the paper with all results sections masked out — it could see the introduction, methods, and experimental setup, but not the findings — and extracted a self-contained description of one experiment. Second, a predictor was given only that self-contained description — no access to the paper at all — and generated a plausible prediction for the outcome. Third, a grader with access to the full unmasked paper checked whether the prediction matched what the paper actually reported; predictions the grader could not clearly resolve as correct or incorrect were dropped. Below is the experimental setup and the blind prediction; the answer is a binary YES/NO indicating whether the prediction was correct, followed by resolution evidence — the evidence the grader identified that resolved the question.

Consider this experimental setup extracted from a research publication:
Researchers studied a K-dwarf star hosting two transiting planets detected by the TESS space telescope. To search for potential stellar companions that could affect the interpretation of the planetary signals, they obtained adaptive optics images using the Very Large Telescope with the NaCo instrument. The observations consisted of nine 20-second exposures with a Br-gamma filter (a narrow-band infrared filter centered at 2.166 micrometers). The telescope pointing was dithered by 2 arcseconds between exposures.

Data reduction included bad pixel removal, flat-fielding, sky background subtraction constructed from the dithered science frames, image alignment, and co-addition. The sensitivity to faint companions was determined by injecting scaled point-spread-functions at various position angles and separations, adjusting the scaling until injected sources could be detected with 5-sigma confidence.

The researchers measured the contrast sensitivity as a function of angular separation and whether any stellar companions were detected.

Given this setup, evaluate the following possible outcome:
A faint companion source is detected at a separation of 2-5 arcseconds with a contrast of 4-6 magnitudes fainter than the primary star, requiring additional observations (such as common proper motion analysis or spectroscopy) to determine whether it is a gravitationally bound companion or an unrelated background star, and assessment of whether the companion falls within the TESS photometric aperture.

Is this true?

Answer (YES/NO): NO